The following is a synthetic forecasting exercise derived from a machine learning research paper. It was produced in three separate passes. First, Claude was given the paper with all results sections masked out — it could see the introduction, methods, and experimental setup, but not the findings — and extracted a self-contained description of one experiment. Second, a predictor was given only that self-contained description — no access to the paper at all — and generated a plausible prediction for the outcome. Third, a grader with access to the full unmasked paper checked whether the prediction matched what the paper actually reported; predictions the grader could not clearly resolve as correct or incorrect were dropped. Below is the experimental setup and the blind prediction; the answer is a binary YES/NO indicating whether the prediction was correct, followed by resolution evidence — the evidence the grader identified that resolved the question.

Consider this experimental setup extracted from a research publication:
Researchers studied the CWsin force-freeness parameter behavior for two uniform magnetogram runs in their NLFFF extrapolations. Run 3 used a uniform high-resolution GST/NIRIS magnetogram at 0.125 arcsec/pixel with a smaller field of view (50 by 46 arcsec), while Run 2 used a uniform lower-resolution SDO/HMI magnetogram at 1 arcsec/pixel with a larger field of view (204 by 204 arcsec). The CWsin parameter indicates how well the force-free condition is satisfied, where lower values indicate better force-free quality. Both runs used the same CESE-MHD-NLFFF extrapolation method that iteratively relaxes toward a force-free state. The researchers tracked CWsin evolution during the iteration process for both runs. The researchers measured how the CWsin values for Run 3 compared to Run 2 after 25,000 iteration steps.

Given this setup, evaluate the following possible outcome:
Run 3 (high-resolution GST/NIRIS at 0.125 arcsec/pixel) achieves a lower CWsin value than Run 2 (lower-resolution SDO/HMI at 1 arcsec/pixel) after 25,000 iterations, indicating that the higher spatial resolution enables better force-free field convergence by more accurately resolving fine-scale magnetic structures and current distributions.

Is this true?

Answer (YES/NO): NO